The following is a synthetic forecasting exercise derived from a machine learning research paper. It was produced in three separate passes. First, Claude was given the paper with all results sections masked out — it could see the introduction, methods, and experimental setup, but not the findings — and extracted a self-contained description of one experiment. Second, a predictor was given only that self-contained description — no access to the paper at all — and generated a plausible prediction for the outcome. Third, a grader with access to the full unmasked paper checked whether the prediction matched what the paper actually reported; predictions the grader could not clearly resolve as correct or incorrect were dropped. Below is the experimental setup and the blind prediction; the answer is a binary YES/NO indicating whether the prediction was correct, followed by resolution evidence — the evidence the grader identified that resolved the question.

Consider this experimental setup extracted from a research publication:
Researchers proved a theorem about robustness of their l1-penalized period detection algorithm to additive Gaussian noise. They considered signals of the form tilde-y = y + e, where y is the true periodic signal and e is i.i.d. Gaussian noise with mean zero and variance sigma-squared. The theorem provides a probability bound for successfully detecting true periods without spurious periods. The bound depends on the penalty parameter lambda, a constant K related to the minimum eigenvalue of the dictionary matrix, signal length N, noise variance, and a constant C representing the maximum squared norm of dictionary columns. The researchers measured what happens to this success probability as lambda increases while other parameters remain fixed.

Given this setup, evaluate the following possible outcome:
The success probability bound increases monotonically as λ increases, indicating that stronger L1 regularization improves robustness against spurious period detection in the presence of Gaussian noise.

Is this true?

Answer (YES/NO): YES